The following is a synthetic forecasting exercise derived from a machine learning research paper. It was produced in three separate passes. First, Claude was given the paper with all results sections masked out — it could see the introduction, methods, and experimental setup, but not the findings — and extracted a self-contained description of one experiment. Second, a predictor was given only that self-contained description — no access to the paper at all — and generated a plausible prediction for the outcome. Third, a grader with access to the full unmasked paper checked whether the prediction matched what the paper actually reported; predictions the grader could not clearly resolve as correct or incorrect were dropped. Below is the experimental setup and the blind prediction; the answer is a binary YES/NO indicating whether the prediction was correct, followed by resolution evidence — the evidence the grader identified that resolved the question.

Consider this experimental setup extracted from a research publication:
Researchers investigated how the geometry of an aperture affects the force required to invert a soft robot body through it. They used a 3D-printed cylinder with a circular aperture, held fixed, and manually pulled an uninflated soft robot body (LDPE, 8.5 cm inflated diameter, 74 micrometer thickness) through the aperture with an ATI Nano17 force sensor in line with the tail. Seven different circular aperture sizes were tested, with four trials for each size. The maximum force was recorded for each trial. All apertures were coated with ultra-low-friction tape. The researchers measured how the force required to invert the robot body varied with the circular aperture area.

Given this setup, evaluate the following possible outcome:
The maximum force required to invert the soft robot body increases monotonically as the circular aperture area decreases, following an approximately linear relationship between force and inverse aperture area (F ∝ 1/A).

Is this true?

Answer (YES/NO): YES